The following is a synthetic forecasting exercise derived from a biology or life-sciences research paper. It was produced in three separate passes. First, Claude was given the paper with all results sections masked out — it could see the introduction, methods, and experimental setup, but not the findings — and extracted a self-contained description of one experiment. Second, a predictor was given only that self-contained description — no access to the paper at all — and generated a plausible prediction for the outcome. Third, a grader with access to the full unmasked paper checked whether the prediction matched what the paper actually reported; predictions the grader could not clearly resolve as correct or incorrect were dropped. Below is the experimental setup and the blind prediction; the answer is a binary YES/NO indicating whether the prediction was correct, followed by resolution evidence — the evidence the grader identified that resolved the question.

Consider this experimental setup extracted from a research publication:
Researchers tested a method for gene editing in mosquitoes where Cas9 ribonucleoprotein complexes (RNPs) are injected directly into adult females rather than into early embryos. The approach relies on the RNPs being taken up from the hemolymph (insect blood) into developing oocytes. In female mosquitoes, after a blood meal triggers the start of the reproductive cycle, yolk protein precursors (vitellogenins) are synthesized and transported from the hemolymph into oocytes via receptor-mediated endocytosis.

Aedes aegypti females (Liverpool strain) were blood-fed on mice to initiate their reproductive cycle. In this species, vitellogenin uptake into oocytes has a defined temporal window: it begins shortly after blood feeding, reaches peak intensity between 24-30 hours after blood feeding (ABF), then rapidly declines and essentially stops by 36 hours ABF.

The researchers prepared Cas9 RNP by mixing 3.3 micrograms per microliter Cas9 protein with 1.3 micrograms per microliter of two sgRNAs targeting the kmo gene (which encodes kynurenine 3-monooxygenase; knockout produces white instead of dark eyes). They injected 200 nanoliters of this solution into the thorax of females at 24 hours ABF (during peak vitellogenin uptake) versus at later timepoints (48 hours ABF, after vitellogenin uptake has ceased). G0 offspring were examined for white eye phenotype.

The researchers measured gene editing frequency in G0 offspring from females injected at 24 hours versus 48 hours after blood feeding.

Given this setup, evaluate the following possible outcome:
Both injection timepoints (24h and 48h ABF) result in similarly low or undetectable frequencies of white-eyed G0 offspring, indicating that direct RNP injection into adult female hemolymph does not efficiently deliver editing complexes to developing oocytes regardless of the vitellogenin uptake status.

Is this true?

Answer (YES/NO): NO